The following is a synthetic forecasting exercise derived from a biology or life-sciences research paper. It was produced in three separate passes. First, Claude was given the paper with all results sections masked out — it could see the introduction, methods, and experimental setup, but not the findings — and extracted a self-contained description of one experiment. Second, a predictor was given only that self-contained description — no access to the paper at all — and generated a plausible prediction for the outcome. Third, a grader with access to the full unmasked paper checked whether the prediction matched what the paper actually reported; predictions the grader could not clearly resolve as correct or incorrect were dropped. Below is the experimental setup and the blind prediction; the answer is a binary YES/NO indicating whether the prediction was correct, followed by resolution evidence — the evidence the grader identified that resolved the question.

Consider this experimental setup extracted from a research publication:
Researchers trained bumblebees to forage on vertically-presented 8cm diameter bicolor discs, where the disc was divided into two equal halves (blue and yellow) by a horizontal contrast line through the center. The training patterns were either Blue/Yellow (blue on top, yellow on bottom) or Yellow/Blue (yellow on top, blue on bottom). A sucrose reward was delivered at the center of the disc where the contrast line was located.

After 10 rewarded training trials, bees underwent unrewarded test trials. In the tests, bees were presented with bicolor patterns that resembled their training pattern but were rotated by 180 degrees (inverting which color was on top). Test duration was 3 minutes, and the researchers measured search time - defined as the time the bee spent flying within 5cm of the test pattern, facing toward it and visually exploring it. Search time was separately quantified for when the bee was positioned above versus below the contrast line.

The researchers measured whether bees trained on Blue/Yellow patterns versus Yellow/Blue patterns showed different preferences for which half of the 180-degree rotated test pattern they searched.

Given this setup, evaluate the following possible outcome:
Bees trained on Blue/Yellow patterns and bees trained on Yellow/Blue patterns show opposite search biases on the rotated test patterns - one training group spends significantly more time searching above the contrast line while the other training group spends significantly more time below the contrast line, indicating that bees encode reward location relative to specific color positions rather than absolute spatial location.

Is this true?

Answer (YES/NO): NO